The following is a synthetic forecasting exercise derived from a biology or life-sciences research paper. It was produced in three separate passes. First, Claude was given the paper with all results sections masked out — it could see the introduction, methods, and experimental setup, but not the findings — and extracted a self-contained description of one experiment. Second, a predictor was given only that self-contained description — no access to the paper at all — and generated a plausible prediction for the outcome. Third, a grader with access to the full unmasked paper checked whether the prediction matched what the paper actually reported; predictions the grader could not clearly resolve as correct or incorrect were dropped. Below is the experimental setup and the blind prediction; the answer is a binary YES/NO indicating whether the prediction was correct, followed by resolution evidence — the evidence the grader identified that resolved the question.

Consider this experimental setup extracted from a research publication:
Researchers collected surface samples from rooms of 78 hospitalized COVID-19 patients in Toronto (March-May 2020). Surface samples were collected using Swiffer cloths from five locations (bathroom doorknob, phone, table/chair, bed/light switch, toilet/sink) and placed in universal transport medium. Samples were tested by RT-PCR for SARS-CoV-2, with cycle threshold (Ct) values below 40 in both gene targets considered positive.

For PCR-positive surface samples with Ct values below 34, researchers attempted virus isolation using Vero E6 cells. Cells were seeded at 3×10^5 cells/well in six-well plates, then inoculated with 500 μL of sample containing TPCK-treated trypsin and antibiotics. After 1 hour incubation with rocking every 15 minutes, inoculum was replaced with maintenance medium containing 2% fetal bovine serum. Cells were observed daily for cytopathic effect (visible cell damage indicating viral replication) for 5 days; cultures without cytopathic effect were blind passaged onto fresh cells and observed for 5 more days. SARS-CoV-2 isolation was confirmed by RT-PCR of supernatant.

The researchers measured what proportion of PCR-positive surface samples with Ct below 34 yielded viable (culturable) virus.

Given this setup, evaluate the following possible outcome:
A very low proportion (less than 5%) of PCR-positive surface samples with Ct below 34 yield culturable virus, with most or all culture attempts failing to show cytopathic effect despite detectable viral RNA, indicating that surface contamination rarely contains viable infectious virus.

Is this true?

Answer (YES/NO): NO